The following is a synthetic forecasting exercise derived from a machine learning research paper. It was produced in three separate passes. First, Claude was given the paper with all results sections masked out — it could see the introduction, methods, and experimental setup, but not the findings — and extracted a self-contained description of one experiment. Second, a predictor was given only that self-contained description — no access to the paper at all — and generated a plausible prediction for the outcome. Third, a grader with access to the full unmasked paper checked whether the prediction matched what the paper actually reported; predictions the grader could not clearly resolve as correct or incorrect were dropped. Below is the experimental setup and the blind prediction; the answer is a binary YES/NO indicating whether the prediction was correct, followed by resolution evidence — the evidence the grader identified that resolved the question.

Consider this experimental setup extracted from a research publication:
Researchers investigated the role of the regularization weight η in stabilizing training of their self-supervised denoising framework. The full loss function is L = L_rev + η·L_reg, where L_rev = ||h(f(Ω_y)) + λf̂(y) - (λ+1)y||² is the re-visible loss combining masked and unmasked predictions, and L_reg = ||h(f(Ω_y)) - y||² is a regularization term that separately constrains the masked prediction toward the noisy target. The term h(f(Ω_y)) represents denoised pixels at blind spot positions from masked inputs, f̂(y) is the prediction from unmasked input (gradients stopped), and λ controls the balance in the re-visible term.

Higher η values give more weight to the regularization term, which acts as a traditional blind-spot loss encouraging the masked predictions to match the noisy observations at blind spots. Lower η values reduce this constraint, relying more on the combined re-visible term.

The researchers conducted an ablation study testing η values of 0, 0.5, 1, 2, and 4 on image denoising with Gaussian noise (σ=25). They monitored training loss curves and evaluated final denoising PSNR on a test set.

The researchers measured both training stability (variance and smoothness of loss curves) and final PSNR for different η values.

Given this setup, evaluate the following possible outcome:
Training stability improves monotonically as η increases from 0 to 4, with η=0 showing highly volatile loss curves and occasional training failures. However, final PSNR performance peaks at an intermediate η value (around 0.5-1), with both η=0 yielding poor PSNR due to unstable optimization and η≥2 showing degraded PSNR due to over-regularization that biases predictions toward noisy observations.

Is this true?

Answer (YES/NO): NO